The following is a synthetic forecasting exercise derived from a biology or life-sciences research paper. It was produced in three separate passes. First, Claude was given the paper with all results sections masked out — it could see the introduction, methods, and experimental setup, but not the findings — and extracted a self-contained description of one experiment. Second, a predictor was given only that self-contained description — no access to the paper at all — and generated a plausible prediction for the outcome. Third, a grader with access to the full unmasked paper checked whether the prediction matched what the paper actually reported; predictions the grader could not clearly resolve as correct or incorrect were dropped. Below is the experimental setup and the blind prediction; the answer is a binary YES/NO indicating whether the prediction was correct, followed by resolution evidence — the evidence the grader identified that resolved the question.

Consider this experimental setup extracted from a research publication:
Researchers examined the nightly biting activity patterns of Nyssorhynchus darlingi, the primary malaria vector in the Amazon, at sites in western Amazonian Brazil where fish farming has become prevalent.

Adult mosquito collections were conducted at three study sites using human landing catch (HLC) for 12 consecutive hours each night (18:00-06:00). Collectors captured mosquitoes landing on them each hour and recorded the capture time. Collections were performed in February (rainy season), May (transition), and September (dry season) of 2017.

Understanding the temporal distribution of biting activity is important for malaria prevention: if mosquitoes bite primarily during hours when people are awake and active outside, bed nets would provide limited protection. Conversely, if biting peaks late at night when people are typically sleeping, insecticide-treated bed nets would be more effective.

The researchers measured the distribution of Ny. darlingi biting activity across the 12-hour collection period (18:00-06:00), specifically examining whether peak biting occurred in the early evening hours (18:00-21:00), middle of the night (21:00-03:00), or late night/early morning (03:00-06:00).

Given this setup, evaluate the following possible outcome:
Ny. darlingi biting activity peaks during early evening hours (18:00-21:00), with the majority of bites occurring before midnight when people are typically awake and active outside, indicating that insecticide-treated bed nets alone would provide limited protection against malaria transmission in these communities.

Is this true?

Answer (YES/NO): YES